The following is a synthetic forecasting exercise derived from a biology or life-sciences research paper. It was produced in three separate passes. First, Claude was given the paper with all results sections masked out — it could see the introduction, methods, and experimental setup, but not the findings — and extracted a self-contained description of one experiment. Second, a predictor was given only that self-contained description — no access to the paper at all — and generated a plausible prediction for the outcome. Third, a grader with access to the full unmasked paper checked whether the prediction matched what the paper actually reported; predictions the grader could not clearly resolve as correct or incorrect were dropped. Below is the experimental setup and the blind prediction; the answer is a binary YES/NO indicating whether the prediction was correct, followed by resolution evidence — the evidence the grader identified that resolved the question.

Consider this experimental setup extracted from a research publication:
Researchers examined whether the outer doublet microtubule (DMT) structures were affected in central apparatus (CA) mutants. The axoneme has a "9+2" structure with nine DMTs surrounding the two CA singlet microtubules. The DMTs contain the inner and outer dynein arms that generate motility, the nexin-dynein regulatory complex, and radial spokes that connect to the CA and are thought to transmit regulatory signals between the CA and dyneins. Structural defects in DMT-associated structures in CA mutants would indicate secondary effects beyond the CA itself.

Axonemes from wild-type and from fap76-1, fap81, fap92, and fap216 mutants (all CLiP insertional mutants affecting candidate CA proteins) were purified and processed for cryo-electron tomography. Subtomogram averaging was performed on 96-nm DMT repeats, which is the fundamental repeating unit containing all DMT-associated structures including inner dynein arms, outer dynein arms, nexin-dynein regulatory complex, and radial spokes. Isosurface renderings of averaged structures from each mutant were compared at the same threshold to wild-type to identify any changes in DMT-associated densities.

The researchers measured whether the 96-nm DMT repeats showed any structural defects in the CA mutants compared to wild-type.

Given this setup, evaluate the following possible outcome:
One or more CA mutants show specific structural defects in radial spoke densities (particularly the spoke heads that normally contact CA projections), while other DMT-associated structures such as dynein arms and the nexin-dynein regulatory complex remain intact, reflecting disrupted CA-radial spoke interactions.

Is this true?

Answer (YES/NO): NO